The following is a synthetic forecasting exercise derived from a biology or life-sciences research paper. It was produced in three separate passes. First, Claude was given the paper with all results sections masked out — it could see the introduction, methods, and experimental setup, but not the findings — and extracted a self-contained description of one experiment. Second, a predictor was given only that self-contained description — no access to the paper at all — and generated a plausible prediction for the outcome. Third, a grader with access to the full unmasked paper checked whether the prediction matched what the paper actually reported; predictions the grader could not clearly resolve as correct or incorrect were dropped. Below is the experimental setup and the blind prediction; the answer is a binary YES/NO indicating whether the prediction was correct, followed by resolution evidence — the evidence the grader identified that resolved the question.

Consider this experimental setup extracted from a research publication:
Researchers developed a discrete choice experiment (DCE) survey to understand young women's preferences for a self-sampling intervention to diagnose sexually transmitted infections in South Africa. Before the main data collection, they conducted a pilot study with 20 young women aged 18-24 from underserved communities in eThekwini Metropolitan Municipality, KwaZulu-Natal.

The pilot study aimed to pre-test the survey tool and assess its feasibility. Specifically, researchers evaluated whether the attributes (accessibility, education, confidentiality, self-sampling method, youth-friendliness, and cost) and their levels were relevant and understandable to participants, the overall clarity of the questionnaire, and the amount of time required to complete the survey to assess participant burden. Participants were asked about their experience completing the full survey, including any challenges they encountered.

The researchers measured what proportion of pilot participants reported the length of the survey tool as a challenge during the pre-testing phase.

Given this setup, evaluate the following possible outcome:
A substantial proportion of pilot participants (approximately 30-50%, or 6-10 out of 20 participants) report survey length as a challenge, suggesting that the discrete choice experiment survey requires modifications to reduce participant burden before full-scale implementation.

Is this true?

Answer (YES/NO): NO